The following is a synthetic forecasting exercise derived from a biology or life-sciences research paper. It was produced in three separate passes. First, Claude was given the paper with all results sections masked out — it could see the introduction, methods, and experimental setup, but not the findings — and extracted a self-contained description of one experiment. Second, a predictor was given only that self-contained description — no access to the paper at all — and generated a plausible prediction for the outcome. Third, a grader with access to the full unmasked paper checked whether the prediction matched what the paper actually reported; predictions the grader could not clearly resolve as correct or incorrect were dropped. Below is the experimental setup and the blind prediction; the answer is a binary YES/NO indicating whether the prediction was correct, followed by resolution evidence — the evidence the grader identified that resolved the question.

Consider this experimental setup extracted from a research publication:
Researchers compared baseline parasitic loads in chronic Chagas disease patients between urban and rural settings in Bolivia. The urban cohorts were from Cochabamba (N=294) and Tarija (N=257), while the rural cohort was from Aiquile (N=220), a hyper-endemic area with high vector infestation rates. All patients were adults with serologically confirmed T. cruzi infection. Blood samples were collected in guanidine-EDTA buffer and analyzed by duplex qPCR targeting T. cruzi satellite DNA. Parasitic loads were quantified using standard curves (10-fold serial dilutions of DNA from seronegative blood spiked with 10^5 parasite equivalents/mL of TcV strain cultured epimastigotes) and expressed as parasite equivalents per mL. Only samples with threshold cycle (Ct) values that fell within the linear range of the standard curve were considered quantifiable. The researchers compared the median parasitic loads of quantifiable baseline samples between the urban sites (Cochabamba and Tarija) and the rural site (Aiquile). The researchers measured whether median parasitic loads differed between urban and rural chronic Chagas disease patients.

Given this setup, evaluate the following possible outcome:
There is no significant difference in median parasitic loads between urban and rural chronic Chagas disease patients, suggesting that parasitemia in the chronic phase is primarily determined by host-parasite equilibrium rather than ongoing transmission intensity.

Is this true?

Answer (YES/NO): YES